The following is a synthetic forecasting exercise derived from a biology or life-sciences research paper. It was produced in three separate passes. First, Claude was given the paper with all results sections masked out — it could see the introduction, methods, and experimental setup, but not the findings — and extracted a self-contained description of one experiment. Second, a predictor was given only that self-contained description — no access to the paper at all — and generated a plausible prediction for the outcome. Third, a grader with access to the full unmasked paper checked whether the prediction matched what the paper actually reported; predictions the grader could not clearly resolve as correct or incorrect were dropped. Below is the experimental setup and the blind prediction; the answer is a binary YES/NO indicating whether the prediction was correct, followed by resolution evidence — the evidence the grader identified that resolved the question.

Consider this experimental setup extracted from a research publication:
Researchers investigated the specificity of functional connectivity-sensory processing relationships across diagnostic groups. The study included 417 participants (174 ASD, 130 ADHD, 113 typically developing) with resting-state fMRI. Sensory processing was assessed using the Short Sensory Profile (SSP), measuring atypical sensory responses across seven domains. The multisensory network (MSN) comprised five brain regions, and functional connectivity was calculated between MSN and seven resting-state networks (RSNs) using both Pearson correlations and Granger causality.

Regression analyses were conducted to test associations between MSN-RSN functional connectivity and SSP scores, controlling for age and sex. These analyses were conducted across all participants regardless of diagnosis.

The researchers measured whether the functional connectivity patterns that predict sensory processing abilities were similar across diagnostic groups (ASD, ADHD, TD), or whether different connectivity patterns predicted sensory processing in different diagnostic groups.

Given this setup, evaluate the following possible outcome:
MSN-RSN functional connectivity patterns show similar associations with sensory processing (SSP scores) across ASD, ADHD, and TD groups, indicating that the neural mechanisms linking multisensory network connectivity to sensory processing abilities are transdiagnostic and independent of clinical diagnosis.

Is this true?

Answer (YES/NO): YES